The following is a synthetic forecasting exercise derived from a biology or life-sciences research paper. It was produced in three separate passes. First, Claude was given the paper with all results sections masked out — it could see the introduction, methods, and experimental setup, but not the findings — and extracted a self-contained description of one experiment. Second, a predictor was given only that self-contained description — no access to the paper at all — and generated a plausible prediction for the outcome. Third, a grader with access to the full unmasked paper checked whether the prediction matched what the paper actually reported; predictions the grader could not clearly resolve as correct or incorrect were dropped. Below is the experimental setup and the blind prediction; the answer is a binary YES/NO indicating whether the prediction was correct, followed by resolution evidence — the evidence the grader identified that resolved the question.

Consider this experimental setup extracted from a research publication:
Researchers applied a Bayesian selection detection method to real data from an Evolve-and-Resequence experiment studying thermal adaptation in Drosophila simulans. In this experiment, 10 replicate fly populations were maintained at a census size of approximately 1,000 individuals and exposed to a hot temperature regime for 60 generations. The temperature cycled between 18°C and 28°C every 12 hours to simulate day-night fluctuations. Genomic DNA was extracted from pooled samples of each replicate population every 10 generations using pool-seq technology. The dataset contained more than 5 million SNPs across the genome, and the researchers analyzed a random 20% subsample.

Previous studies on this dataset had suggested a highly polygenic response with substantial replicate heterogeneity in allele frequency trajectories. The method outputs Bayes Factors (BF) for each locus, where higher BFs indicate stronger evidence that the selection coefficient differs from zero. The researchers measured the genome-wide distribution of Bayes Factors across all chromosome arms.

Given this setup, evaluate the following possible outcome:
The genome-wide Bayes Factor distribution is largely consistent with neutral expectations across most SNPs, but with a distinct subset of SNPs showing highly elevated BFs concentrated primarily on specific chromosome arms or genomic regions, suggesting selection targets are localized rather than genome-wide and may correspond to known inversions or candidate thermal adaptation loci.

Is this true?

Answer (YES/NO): NO